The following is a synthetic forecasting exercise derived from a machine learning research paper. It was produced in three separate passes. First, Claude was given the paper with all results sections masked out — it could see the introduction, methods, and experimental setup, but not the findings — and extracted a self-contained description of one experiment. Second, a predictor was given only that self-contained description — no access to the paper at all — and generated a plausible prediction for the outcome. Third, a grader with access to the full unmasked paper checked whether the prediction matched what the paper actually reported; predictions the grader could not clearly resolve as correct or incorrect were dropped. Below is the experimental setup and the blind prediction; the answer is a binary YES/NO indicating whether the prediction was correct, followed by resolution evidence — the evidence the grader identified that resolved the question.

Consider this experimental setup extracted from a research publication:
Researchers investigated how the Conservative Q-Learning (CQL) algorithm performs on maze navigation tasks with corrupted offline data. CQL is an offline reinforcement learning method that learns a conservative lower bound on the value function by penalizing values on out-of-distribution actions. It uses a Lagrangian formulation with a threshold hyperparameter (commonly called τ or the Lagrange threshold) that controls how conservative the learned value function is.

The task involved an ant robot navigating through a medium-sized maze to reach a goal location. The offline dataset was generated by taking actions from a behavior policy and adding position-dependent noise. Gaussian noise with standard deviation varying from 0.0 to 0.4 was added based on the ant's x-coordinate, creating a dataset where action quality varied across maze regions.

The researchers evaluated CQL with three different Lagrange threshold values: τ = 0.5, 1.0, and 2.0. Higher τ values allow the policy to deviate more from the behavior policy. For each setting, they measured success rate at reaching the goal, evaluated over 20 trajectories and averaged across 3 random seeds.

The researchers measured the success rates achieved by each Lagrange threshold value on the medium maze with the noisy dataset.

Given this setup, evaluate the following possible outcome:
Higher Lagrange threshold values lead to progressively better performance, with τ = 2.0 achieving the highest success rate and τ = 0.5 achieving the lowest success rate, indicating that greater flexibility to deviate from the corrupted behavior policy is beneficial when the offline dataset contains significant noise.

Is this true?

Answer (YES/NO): YES